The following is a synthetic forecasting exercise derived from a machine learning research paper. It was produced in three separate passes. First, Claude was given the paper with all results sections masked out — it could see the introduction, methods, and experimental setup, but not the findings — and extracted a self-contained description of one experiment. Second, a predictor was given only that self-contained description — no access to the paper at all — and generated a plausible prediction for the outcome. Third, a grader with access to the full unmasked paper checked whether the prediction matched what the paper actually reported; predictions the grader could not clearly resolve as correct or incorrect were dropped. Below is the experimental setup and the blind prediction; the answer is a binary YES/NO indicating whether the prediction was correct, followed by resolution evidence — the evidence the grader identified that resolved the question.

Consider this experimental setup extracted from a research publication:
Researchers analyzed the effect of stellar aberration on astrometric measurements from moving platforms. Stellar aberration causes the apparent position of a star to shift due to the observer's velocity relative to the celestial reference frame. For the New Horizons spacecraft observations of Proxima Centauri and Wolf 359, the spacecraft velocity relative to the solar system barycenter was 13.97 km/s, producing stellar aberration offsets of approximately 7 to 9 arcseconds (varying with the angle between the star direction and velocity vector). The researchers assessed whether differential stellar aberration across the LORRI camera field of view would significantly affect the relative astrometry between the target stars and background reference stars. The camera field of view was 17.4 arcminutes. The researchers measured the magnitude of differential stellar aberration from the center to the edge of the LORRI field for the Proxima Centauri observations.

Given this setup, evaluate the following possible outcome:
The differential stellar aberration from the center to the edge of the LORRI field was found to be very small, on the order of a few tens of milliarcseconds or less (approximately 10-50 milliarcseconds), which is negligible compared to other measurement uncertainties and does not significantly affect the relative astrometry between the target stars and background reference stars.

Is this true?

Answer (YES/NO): YES